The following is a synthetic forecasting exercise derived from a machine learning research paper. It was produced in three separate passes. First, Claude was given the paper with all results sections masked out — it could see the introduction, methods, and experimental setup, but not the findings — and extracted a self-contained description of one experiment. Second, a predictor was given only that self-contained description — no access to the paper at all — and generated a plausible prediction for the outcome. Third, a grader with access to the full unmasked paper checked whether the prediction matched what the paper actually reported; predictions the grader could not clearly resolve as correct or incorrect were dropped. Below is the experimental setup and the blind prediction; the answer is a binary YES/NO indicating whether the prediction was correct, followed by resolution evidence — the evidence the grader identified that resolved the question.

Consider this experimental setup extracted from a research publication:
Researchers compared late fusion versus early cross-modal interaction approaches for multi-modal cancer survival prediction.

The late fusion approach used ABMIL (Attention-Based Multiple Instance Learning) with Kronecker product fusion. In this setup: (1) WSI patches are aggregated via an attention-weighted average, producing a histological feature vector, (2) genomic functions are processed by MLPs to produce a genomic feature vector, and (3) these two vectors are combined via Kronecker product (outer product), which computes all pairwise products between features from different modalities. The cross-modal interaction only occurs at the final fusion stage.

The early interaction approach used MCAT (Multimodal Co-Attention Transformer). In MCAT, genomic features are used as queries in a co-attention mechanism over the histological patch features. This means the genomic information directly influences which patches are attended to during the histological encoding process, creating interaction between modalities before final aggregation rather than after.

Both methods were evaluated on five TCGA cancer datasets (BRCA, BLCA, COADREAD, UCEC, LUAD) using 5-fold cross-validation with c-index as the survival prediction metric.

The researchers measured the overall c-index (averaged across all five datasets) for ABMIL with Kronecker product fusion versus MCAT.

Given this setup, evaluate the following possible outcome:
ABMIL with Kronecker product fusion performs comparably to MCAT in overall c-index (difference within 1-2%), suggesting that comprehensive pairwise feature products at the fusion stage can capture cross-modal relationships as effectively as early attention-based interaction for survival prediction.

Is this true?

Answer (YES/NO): NO